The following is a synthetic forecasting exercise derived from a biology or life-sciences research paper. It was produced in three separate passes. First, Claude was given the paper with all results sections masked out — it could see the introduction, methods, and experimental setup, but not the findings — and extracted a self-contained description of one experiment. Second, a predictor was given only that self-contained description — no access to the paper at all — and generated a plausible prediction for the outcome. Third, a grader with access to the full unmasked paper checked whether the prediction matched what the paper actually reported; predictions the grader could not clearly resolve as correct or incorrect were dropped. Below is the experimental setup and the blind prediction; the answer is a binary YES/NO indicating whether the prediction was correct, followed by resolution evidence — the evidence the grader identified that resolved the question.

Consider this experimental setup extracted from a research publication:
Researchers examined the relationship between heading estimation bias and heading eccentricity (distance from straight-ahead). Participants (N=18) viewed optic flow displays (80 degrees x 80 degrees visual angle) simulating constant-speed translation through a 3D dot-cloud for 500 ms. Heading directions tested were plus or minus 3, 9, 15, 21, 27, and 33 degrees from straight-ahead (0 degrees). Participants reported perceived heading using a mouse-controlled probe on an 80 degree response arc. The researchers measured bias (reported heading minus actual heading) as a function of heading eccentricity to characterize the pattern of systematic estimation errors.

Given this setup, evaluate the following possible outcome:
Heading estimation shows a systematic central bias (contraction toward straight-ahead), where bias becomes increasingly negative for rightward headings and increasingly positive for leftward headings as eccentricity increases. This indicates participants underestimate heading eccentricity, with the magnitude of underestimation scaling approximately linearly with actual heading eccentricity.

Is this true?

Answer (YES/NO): YES